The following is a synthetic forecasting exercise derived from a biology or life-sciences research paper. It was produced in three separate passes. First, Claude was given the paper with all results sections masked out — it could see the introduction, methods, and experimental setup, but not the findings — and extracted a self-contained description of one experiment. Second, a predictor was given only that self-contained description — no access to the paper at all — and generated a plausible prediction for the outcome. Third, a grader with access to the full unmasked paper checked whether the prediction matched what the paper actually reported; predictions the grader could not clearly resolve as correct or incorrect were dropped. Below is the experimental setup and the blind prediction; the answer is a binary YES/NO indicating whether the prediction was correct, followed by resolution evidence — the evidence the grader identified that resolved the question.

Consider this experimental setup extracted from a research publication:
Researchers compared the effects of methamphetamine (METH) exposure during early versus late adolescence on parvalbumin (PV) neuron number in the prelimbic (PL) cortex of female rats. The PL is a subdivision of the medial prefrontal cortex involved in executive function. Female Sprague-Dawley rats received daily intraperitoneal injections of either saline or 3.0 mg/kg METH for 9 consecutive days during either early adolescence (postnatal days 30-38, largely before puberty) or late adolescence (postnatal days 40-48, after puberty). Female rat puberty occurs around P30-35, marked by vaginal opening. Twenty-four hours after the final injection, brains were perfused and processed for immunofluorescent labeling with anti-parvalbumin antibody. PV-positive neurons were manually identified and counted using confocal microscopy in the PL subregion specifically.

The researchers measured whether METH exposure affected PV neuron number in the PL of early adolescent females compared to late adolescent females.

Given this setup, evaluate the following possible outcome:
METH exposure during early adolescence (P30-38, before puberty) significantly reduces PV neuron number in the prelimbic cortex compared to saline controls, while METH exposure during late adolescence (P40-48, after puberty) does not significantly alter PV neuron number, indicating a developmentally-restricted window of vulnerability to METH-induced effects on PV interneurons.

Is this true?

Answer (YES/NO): NO